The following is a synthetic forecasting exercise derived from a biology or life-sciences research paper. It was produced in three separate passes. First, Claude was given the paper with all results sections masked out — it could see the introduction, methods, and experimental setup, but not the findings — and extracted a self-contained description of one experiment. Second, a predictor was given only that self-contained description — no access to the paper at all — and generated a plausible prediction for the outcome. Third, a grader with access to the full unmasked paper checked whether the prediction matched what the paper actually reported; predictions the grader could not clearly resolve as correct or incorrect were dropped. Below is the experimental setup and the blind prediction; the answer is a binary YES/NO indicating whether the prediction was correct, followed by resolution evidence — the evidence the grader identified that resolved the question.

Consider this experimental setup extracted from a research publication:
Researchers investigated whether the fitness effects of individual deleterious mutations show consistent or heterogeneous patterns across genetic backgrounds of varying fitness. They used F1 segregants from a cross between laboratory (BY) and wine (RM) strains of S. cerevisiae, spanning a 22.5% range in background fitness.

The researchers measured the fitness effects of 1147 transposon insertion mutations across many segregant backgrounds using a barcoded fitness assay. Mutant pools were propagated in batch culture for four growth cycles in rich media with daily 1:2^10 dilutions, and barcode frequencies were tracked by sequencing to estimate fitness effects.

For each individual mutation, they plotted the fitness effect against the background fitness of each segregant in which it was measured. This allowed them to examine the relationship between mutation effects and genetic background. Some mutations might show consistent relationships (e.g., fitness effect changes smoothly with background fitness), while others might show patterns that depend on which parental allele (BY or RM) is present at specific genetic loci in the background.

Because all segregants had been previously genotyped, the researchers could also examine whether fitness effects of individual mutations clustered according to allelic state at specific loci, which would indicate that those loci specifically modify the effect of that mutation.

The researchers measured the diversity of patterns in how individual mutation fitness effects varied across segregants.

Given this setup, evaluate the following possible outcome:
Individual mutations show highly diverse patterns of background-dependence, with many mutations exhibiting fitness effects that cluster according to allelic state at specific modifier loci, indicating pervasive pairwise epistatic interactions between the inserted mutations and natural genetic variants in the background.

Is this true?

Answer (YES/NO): NO